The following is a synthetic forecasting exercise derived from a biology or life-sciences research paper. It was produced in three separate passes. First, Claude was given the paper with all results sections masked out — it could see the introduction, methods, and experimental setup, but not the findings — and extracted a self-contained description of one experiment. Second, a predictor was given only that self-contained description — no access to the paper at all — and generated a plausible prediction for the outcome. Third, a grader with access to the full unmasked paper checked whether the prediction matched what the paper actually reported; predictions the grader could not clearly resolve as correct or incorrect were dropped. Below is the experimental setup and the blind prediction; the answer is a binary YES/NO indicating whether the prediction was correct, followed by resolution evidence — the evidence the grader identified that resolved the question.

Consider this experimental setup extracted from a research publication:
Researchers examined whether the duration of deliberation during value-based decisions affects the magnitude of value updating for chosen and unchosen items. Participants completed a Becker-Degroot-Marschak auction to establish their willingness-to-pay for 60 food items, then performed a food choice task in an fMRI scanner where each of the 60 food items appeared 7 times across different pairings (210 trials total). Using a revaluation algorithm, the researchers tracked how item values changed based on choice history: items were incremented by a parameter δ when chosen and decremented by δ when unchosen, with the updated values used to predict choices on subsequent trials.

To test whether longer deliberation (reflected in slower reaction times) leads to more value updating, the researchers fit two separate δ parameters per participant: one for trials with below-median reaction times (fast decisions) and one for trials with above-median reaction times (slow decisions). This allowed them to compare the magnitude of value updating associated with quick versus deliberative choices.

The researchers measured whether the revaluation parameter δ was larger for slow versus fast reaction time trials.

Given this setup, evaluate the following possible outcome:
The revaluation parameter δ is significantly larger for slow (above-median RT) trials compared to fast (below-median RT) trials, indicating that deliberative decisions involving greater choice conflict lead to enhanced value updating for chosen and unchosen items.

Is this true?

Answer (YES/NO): NO